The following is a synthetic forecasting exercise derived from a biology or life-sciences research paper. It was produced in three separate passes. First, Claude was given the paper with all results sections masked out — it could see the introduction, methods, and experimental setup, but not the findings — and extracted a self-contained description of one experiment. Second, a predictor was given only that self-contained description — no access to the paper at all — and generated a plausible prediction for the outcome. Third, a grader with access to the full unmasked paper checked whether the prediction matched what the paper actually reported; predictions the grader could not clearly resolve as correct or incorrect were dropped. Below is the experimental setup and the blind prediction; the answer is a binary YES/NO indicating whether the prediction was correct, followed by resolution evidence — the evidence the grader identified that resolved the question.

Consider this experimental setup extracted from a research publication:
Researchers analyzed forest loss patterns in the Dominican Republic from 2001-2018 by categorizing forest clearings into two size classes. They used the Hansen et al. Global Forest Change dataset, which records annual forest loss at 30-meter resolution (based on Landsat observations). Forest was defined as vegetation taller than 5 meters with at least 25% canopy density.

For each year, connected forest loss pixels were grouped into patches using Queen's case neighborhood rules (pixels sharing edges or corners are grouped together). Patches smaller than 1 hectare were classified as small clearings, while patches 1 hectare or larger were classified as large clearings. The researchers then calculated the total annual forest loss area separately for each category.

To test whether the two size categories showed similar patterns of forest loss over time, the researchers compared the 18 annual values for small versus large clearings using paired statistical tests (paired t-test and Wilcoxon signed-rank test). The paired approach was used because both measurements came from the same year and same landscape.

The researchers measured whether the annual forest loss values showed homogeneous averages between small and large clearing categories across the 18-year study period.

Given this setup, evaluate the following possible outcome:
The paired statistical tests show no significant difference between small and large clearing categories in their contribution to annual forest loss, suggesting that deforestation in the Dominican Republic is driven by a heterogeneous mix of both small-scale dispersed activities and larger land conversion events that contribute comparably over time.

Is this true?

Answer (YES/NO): YES